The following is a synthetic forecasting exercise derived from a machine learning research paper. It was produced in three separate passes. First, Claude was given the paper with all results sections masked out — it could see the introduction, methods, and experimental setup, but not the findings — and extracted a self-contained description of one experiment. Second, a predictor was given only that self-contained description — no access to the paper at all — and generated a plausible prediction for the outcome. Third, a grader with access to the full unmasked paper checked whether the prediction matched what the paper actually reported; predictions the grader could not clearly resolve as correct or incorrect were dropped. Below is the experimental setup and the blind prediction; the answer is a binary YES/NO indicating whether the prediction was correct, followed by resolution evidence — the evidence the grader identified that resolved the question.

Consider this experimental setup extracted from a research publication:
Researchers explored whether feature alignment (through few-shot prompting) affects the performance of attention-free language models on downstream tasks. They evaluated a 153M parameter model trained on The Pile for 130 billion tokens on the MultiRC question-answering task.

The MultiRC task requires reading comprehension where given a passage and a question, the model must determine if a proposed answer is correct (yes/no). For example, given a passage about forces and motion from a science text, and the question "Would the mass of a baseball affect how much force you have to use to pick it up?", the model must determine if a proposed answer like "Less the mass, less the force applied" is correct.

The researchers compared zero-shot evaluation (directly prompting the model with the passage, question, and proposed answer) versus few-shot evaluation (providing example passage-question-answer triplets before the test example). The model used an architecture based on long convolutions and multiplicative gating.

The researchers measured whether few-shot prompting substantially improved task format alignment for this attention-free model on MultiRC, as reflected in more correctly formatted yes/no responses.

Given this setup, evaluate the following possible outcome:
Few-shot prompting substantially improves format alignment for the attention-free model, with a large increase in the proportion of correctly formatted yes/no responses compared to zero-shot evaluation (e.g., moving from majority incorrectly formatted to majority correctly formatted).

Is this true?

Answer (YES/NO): YES